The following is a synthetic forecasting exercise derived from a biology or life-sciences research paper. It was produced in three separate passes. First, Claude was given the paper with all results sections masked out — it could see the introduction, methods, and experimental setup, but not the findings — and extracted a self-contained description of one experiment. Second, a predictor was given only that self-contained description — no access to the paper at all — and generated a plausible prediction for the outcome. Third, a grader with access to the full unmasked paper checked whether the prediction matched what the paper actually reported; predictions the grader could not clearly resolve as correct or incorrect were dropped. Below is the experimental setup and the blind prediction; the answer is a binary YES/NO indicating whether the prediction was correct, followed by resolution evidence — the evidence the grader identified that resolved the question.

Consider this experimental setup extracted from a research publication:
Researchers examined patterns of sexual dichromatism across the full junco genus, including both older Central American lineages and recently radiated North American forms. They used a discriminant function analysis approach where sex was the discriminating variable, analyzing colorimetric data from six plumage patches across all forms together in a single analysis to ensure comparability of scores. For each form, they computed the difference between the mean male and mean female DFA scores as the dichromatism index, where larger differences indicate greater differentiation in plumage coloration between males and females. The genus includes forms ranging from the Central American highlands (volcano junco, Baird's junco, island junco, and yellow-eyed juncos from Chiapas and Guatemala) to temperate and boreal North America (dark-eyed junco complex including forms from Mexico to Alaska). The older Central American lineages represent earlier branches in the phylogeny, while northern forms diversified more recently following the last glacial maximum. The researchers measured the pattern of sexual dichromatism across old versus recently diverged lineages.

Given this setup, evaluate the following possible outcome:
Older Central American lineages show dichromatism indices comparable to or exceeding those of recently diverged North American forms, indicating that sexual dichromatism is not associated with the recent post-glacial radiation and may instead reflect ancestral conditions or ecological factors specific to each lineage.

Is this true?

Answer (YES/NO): NO